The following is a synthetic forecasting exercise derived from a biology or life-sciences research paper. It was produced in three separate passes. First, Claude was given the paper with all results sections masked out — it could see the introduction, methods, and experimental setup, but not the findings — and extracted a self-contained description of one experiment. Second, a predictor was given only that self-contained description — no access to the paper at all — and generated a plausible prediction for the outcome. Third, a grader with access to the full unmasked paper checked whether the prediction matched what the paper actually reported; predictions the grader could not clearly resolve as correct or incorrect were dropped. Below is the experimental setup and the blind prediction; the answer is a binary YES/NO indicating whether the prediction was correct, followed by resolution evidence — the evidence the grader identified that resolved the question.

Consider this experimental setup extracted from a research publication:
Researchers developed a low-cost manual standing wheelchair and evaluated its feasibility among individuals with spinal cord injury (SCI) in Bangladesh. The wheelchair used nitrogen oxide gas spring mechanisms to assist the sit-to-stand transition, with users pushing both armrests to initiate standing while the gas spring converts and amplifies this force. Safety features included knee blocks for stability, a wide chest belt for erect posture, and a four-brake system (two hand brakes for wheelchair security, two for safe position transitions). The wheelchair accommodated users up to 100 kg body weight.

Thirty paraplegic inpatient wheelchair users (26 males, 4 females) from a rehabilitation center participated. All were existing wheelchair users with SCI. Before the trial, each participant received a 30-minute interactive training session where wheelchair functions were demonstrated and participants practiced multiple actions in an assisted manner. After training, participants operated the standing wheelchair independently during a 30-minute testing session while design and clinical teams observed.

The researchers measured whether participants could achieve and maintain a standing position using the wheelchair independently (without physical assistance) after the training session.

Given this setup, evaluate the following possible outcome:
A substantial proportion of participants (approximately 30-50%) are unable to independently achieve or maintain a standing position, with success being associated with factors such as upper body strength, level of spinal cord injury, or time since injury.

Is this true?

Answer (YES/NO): NO